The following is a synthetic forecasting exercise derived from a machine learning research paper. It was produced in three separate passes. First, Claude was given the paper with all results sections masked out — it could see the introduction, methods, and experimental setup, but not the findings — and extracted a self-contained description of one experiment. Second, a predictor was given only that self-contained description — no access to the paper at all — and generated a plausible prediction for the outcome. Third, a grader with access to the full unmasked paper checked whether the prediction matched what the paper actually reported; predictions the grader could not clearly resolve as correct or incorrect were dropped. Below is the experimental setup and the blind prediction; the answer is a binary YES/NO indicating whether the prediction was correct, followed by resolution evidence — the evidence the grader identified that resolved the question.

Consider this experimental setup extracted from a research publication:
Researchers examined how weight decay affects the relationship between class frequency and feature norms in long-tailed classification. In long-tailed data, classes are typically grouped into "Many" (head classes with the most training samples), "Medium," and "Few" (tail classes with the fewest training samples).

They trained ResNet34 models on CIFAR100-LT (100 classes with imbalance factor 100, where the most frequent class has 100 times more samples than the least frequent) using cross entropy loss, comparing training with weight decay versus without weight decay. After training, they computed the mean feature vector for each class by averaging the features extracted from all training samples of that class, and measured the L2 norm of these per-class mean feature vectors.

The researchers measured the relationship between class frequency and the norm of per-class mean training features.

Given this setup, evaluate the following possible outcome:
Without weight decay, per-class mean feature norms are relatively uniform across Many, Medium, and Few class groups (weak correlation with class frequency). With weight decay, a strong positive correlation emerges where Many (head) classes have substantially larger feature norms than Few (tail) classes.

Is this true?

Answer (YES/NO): NO